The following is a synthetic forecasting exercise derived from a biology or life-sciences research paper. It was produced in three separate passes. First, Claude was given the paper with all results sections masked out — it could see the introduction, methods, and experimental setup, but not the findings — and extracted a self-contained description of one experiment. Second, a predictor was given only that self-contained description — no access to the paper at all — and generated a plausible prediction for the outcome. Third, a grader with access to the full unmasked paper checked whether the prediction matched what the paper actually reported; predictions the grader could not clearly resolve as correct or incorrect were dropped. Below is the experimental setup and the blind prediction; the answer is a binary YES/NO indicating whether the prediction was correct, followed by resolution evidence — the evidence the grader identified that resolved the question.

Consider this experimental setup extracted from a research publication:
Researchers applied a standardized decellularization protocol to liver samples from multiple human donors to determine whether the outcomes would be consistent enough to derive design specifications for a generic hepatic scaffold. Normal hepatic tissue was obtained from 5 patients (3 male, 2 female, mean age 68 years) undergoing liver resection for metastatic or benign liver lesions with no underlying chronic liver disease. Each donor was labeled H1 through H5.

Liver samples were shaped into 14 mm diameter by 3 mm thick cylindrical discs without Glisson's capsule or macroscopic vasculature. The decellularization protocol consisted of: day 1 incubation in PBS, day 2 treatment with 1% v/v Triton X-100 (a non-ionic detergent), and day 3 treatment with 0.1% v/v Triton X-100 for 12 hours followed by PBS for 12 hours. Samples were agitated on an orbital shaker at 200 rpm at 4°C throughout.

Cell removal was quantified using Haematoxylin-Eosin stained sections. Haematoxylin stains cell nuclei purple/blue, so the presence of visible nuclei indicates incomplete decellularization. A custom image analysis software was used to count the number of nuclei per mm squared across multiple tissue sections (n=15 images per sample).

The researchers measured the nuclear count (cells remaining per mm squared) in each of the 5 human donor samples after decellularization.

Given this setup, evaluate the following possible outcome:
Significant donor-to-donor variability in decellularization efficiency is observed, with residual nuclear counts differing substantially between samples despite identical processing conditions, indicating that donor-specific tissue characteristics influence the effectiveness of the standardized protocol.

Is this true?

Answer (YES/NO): YES